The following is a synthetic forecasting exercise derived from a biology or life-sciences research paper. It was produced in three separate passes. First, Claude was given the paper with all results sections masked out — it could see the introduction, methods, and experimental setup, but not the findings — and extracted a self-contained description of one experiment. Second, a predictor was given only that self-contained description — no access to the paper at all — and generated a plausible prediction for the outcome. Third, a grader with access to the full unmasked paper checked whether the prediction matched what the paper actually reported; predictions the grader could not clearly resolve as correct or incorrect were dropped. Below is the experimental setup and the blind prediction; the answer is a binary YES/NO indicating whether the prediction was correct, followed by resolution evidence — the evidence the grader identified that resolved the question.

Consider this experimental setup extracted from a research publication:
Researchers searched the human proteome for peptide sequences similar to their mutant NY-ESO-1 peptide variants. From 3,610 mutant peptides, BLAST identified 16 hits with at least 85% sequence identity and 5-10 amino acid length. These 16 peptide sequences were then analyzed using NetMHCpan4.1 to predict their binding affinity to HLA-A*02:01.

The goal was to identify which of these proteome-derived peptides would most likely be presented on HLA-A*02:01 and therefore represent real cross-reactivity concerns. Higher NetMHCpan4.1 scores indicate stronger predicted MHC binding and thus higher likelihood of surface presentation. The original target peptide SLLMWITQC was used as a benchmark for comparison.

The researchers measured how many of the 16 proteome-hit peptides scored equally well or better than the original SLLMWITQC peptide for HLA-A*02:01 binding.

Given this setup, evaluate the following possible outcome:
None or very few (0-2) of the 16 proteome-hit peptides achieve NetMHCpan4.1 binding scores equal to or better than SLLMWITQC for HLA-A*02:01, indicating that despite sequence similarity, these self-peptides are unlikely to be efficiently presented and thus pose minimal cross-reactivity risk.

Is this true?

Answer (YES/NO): YES